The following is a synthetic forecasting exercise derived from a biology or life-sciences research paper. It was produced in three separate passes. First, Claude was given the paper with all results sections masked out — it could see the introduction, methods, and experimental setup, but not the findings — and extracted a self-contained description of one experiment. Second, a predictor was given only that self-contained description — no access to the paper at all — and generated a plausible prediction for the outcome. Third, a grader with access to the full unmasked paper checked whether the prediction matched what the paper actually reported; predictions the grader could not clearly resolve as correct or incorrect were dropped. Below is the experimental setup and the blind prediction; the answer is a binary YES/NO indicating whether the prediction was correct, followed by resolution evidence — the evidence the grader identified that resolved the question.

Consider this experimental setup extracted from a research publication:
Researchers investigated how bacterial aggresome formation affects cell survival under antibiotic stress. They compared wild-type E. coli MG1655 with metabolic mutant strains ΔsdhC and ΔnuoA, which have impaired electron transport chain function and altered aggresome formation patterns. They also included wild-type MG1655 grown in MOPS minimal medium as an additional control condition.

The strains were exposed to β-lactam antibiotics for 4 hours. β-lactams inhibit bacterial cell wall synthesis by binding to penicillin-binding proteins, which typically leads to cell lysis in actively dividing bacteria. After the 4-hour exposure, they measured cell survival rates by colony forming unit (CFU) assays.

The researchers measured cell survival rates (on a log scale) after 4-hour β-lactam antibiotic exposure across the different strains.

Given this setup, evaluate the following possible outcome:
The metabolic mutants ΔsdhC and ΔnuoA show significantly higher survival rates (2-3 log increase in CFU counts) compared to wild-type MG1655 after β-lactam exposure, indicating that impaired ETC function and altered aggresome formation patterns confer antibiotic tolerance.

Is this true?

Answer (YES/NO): NO